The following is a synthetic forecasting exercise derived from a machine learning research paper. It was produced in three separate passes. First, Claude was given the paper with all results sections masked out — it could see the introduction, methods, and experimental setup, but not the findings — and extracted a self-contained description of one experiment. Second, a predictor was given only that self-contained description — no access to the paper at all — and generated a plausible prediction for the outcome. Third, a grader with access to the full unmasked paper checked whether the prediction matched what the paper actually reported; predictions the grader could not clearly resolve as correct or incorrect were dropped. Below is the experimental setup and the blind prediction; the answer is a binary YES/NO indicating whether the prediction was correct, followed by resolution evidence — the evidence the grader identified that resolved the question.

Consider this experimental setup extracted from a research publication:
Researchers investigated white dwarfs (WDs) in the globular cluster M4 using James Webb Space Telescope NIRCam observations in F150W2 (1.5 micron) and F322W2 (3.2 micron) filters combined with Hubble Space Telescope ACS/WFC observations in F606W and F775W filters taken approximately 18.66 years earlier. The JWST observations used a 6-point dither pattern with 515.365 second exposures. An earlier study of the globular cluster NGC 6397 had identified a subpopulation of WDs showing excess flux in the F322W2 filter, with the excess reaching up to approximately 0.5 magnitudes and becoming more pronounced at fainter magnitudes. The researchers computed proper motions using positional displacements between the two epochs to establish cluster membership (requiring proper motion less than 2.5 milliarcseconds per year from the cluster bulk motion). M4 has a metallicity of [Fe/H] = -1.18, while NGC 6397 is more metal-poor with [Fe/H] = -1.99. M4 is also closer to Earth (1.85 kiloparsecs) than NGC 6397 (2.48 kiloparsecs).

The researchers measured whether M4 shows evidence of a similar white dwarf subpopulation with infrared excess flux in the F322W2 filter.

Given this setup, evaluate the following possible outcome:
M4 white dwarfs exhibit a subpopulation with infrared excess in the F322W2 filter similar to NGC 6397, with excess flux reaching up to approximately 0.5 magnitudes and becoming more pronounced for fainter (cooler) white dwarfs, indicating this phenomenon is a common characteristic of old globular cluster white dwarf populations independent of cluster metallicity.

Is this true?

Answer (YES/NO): NO